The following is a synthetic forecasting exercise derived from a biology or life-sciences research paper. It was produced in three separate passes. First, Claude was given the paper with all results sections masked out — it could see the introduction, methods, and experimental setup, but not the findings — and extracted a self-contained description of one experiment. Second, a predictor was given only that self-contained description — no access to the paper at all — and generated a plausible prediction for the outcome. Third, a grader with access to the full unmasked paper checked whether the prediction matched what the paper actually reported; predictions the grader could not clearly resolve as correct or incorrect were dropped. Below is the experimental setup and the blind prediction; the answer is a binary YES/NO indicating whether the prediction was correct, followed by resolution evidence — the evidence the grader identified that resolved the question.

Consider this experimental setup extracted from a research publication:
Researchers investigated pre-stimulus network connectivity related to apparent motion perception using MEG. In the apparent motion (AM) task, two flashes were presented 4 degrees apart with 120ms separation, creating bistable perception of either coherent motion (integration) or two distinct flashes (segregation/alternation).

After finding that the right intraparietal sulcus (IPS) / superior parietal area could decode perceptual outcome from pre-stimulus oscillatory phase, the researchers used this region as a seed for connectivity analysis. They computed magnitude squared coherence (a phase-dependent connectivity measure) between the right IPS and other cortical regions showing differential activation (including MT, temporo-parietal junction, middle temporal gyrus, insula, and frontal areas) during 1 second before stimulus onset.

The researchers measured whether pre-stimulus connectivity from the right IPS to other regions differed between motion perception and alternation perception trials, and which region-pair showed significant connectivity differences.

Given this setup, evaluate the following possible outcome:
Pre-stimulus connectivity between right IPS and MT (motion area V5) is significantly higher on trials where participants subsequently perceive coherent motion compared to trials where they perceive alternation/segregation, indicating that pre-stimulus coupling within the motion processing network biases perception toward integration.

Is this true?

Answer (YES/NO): NO